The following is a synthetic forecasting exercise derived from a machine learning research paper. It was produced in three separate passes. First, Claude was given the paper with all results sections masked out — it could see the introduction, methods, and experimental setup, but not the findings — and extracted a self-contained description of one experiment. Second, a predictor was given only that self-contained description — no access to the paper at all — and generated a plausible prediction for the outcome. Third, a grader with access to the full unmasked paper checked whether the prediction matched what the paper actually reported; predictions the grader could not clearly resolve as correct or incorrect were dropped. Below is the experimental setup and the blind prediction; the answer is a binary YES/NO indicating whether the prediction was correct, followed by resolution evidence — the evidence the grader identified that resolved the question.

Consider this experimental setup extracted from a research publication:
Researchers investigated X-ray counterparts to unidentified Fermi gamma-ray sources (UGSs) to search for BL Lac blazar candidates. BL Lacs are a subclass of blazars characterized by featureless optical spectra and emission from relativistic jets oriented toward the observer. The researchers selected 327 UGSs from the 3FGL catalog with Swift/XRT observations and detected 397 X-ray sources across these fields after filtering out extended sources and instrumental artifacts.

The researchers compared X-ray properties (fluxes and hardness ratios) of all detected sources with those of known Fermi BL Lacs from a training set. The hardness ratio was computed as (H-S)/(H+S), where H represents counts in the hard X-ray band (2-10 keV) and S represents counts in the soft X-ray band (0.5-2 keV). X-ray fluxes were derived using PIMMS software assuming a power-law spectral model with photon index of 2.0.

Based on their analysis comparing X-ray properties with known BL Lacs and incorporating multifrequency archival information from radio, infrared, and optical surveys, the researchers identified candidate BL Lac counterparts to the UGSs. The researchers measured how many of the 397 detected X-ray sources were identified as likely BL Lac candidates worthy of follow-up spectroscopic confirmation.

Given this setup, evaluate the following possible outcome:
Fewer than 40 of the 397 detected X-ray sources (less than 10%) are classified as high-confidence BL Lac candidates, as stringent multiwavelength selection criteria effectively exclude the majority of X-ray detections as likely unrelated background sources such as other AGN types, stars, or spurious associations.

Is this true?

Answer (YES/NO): YES